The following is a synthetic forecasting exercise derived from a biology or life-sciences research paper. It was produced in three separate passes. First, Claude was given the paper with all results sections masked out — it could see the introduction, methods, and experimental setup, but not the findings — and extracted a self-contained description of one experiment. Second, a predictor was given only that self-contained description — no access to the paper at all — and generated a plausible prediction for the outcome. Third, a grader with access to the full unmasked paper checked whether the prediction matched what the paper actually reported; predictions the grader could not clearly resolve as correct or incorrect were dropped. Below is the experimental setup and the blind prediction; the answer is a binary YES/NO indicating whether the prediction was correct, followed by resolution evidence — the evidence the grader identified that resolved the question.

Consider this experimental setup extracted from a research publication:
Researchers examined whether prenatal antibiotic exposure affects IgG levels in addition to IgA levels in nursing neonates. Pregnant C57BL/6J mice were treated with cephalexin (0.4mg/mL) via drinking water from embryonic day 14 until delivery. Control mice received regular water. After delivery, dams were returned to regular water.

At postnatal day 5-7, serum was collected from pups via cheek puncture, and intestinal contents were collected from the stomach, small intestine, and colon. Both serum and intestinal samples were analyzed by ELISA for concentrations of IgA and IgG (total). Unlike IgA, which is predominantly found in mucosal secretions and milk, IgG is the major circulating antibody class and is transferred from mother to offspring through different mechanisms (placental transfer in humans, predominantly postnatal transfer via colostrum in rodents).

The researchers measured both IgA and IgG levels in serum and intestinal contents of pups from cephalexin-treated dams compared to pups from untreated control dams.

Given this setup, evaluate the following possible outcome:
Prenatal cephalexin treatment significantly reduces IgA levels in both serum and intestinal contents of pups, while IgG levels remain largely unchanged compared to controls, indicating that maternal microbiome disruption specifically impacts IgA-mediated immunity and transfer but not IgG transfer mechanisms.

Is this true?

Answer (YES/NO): NO